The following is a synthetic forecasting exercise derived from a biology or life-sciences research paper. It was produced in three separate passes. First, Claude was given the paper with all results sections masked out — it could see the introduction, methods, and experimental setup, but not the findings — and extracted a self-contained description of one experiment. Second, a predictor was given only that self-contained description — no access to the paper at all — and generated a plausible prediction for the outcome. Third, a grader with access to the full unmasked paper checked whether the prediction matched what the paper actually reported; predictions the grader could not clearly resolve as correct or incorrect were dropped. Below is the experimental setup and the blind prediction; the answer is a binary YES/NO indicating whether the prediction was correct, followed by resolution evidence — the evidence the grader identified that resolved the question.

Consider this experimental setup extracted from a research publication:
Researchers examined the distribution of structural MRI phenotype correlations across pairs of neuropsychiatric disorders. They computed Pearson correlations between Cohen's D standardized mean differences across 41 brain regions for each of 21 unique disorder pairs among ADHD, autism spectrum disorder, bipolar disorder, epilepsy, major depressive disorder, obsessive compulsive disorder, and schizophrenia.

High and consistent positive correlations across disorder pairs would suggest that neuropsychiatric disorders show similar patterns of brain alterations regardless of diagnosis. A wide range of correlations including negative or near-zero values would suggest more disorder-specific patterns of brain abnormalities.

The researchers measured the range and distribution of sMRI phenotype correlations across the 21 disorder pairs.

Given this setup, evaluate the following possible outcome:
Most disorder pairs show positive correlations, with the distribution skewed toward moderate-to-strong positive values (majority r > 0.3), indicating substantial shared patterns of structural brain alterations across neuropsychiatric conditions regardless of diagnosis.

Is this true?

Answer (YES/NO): NO